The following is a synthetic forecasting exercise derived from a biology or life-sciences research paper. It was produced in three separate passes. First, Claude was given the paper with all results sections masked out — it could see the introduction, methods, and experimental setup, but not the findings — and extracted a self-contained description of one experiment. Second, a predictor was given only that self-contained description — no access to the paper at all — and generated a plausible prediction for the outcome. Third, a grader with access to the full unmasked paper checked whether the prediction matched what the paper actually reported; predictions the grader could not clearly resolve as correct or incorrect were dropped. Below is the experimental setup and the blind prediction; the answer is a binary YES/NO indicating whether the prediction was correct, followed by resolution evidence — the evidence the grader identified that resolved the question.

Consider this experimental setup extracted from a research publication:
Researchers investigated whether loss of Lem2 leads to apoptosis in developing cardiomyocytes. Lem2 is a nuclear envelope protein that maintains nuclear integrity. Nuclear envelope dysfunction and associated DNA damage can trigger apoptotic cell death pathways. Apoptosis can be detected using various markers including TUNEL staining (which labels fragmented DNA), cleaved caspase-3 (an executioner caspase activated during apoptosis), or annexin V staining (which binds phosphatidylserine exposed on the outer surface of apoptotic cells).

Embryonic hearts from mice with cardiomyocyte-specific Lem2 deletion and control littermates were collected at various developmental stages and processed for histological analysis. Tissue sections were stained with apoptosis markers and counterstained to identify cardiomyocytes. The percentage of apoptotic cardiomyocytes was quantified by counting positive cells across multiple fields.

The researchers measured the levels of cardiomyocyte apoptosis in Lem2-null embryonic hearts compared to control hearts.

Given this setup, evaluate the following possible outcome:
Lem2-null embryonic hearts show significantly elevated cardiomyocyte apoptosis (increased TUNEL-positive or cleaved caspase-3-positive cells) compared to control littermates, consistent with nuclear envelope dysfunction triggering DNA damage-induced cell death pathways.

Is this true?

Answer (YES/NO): YES